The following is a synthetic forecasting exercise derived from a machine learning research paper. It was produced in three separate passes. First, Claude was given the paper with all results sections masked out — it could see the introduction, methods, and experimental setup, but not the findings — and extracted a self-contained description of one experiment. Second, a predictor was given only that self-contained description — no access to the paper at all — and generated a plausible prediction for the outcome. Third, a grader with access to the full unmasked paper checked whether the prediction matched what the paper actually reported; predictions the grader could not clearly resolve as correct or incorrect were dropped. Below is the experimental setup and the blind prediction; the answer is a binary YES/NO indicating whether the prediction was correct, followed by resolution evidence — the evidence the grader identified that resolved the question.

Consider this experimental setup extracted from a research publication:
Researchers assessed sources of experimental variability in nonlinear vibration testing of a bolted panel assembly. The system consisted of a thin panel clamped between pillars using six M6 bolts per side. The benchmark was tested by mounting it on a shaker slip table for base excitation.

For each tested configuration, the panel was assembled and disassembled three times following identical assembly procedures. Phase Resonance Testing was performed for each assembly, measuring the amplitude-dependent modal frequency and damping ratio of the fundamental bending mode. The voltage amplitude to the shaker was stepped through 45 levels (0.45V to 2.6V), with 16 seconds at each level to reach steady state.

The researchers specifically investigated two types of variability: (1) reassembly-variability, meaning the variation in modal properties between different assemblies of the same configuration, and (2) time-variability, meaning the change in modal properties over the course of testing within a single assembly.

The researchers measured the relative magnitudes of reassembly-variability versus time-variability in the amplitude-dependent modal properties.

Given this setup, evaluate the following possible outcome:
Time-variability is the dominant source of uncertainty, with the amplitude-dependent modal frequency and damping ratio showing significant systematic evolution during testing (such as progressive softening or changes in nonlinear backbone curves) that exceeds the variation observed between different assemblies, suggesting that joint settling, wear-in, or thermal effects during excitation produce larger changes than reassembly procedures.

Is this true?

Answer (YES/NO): NO